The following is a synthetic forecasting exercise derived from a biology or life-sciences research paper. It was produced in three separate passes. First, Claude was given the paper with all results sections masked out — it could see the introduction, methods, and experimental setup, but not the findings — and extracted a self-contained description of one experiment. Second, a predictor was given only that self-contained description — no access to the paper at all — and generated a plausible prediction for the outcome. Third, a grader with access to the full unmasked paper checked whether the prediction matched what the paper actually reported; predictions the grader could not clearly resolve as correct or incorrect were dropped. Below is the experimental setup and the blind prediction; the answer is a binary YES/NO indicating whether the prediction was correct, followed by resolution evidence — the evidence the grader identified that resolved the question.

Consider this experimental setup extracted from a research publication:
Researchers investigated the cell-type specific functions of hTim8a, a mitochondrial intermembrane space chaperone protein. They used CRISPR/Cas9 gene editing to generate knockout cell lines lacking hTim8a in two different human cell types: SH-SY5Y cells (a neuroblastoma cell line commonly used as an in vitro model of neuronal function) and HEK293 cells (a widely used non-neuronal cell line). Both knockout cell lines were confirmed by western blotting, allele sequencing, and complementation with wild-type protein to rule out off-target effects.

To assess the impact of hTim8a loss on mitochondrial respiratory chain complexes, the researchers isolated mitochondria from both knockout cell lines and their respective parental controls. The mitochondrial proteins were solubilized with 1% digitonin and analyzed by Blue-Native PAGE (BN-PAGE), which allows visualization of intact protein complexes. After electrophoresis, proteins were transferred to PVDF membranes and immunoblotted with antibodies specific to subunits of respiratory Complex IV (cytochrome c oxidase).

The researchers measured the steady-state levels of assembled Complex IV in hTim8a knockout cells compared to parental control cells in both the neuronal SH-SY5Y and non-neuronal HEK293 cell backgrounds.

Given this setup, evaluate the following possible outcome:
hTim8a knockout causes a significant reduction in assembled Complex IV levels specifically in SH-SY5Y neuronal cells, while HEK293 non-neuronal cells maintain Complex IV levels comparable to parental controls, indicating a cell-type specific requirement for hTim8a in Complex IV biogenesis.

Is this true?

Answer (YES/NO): YES